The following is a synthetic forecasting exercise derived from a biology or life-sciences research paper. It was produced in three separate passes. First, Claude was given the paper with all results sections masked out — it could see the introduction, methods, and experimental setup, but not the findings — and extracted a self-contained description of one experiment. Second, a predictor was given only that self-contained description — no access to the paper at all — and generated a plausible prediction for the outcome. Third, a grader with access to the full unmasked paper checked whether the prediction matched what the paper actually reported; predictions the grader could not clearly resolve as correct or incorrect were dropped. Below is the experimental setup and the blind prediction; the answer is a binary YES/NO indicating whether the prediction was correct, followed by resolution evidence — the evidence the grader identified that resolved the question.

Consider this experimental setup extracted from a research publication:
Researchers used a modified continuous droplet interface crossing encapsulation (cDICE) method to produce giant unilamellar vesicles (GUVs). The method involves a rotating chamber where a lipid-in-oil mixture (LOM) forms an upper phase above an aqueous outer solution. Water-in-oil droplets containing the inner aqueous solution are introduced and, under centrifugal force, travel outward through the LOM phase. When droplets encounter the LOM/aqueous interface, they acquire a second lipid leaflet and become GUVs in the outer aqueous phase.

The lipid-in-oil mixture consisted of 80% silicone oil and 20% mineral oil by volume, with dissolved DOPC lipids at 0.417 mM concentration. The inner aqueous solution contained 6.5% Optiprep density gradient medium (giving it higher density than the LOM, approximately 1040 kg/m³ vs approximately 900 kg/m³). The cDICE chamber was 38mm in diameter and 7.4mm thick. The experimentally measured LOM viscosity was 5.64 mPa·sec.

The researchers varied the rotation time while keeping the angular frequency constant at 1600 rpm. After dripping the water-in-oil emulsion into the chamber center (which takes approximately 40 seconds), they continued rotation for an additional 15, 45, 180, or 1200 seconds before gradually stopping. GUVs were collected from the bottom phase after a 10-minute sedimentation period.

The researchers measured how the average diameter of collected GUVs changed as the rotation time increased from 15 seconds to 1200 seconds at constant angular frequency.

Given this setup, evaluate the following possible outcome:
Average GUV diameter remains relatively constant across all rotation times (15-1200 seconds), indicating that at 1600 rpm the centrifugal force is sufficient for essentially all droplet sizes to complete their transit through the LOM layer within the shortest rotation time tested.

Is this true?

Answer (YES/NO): NO